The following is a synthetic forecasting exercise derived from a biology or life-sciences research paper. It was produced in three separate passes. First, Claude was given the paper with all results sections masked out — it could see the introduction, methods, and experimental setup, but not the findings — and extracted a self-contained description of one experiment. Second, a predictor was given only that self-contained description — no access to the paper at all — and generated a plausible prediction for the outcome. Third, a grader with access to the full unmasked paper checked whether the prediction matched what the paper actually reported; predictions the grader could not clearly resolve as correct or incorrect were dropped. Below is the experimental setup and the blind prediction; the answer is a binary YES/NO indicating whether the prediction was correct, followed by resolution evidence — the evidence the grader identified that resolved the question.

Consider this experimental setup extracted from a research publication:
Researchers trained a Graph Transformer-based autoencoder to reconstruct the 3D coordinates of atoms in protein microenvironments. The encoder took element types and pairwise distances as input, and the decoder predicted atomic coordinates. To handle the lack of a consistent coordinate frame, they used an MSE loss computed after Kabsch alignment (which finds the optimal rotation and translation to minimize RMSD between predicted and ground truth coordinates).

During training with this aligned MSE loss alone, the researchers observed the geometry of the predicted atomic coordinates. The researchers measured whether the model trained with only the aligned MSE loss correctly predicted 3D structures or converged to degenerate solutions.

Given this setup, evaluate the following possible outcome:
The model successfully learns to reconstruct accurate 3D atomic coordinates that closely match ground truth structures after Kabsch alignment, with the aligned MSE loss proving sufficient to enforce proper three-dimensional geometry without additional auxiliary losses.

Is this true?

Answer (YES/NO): NO